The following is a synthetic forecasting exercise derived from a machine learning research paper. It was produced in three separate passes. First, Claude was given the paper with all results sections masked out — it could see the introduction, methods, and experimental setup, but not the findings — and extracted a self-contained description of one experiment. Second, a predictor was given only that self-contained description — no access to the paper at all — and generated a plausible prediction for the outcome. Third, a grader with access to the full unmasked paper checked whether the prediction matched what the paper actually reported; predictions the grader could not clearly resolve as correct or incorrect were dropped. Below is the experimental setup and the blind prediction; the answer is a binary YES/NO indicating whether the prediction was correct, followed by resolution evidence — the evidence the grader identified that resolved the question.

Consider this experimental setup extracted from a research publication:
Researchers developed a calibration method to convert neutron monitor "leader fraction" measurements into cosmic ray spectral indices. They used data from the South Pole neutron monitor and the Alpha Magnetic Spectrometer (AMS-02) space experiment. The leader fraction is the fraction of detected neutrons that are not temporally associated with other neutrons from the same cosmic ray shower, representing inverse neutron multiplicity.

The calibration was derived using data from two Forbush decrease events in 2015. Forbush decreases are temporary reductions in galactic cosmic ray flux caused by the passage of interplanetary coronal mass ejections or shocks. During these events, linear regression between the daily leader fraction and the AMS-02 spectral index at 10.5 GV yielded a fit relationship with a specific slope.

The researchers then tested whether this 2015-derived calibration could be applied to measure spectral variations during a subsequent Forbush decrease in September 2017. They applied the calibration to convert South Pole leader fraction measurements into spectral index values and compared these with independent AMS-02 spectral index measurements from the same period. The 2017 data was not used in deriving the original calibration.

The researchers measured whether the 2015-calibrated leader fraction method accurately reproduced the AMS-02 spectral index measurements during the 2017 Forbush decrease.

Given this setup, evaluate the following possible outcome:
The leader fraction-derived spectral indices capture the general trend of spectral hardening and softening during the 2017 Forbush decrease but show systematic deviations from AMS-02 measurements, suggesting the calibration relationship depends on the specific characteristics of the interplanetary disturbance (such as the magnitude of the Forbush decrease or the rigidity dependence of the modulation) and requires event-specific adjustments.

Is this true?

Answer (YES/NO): NO